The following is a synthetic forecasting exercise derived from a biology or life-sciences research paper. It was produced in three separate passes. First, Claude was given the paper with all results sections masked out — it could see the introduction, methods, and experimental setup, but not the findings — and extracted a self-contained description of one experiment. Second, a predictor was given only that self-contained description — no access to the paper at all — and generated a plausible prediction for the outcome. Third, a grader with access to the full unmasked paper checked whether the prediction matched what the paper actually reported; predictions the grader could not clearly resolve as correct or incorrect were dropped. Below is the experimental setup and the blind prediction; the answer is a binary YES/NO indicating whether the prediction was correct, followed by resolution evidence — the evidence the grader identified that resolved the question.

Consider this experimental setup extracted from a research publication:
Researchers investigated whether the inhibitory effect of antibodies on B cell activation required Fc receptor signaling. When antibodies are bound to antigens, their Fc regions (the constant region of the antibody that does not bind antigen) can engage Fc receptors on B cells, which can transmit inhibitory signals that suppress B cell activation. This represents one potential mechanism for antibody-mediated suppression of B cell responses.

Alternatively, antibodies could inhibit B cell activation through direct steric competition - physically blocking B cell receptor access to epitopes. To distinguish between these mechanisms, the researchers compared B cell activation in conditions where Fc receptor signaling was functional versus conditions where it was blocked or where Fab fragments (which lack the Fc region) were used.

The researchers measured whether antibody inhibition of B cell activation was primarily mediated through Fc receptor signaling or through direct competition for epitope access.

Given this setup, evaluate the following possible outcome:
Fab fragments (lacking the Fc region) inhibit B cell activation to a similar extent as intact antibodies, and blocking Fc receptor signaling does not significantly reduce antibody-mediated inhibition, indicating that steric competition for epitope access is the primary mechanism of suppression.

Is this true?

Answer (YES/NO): YES